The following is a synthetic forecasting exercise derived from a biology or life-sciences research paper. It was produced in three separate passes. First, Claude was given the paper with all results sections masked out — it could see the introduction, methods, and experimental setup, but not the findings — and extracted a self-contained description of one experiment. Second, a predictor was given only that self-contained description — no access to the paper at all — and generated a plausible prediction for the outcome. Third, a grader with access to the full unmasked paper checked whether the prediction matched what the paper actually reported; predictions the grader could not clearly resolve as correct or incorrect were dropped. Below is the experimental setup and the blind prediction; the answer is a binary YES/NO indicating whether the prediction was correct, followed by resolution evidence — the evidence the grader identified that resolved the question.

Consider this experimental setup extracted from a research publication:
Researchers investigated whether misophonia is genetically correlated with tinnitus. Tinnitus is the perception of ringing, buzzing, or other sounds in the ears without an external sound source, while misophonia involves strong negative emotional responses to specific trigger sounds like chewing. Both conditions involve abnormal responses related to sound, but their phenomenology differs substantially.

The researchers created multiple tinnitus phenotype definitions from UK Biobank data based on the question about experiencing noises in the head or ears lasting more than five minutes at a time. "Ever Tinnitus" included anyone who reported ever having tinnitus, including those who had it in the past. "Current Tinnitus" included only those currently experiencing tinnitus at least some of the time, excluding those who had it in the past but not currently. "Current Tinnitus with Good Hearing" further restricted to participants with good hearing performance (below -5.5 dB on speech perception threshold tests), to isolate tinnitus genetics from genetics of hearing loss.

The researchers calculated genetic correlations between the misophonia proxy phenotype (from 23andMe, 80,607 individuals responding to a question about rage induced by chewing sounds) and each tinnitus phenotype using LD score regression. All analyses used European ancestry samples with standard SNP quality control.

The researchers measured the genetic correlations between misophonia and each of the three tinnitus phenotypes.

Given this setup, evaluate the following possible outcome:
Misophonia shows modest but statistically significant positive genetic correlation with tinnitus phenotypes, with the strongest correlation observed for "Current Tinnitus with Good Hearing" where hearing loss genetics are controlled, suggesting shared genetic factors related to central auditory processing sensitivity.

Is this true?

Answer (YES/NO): NO